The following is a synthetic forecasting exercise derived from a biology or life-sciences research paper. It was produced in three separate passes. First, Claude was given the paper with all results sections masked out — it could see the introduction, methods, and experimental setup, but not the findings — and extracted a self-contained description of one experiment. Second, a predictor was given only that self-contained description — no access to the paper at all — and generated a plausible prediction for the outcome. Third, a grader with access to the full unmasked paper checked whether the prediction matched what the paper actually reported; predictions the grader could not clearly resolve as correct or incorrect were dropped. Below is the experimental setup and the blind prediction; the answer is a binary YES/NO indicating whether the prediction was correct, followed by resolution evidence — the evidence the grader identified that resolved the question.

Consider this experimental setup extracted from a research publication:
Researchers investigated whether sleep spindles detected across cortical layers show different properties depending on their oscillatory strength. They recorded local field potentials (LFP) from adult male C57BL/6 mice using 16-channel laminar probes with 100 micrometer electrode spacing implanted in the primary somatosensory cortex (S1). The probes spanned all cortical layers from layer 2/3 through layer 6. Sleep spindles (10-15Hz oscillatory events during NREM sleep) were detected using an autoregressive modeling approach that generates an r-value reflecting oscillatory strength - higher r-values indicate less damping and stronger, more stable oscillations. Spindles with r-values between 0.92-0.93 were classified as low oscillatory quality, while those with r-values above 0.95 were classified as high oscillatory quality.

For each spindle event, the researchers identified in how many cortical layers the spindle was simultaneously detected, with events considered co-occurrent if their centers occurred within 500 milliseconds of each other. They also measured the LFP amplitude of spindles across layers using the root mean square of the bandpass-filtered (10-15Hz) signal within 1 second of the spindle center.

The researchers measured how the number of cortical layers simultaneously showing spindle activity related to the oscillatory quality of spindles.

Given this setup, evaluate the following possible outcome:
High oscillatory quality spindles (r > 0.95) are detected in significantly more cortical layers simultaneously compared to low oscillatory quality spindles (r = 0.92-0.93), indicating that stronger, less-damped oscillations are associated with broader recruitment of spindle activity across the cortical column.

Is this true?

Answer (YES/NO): YES